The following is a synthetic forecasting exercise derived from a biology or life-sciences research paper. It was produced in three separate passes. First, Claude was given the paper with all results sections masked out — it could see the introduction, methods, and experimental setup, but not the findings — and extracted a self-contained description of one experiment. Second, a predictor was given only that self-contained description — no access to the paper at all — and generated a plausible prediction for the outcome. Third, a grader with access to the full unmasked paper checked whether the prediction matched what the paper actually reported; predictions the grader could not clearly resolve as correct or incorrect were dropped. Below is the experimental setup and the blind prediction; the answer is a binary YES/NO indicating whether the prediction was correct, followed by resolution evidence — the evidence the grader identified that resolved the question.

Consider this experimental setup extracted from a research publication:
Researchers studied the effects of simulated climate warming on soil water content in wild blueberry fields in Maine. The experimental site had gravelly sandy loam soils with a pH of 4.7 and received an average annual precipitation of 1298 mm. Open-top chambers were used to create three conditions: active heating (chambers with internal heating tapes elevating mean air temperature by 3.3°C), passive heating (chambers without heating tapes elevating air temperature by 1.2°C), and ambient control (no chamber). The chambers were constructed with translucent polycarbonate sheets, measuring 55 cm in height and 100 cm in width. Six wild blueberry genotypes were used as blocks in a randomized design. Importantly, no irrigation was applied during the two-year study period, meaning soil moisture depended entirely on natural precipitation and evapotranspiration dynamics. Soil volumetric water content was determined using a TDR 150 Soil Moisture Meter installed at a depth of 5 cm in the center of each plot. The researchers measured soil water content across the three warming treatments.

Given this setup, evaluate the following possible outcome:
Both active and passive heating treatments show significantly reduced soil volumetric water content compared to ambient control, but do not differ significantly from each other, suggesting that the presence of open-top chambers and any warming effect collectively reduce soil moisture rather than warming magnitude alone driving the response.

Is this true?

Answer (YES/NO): NO